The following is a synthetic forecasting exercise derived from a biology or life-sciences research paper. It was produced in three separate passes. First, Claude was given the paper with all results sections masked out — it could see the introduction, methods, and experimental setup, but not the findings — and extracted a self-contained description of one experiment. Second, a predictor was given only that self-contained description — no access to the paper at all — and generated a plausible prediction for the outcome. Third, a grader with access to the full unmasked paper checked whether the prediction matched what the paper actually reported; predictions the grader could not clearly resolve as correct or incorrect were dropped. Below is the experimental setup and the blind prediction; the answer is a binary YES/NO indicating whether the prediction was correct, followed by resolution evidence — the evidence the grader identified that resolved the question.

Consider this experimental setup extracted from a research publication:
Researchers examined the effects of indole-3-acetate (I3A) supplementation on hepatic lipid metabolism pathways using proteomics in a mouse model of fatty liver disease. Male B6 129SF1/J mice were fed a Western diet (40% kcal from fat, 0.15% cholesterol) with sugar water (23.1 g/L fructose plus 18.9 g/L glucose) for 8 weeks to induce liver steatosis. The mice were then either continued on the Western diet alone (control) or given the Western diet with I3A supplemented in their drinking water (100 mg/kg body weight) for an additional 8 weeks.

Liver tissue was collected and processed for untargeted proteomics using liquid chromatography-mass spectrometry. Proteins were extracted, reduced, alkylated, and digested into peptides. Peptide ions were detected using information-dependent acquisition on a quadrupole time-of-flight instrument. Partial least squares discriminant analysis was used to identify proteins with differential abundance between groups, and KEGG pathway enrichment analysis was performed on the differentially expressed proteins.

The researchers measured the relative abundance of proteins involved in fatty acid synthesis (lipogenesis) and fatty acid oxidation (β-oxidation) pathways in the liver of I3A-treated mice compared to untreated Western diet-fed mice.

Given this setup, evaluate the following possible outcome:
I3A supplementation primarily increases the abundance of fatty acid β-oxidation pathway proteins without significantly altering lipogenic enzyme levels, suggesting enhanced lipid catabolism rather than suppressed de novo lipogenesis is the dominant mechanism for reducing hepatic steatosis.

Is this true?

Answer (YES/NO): NO